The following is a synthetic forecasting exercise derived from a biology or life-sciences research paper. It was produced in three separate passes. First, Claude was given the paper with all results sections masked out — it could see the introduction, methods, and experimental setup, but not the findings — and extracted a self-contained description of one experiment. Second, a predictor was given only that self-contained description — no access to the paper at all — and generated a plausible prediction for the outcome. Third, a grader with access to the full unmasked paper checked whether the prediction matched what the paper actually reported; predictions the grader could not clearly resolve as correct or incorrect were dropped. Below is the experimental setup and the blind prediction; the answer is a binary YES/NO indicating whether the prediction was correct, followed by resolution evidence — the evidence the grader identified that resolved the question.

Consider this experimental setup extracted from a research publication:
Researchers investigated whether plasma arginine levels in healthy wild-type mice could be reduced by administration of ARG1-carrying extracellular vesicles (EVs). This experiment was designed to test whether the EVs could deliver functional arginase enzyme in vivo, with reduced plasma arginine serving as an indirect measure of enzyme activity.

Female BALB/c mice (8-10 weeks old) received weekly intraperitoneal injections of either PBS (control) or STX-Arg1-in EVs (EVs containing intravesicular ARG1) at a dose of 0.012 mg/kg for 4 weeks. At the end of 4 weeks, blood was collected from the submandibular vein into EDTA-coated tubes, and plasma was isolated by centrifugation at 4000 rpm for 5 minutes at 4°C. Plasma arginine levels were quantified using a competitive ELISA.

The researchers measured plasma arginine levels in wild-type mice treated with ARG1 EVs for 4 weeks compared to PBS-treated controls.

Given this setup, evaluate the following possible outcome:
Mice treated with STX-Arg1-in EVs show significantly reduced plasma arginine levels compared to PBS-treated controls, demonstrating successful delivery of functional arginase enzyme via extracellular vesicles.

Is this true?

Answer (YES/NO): YES